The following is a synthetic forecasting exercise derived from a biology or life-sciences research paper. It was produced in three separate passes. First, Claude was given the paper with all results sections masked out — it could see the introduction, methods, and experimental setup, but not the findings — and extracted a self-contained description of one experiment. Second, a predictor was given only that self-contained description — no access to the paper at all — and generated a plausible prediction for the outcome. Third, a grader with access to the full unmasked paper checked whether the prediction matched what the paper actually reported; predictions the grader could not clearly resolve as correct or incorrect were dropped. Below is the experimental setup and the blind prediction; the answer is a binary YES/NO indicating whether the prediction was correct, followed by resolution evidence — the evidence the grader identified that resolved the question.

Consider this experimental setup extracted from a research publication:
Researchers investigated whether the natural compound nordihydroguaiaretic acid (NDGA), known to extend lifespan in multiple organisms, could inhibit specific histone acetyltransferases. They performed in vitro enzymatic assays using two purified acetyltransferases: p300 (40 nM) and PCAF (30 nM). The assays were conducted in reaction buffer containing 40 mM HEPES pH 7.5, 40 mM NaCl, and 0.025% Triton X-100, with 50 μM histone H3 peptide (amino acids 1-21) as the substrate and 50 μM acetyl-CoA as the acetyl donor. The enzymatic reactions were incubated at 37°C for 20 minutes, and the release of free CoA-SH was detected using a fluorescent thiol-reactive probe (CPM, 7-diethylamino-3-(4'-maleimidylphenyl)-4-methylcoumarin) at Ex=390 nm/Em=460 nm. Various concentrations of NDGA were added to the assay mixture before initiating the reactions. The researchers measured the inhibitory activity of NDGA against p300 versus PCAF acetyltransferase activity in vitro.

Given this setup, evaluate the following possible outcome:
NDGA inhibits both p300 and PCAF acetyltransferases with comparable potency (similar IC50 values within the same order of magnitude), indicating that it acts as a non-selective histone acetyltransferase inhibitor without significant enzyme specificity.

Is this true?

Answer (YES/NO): NO